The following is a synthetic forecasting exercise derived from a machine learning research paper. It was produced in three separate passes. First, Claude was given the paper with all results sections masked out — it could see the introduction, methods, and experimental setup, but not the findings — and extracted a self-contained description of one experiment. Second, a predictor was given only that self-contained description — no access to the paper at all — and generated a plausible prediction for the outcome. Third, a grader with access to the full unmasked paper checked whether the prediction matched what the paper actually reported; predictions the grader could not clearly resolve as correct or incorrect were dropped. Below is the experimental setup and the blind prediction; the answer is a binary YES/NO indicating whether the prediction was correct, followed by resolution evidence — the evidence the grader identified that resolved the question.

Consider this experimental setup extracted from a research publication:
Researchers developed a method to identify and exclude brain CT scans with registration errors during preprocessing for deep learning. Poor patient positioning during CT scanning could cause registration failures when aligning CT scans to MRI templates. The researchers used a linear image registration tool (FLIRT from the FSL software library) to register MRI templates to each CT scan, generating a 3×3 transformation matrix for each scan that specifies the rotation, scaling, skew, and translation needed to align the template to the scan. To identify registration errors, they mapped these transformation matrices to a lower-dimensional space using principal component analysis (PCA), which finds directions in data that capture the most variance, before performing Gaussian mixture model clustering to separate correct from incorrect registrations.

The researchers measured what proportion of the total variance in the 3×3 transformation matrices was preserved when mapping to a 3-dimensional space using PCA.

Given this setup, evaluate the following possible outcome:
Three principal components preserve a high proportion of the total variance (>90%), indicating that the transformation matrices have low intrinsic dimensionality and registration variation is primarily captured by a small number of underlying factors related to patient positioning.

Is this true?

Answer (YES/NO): NO